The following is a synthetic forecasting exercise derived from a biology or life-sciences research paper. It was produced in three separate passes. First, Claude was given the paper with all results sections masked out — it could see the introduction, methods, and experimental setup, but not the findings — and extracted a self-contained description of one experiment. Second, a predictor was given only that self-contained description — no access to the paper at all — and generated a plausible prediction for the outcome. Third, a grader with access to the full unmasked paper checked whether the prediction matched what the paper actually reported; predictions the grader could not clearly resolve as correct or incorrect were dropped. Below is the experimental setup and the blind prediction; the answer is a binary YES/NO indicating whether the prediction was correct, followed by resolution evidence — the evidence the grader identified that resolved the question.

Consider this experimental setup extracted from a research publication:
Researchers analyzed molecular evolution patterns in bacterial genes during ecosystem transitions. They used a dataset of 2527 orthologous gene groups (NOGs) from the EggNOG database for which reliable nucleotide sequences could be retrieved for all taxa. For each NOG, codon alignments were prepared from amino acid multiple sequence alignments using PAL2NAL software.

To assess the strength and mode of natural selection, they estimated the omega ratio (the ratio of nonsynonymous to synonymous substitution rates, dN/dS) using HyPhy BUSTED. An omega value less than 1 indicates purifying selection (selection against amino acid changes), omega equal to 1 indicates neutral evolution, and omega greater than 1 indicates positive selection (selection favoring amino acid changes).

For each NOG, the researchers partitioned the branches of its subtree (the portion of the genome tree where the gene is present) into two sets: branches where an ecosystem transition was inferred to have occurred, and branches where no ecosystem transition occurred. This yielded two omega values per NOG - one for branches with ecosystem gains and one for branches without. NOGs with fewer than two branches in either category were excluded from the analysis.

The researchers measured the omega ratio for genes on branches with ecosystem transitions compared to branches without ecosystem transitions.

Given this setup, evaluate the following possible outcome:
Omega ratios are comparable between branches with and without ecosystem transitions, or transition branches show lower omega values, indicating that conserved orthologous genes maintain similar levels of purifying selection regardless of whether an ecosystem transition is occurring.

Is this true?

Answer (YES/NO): NO